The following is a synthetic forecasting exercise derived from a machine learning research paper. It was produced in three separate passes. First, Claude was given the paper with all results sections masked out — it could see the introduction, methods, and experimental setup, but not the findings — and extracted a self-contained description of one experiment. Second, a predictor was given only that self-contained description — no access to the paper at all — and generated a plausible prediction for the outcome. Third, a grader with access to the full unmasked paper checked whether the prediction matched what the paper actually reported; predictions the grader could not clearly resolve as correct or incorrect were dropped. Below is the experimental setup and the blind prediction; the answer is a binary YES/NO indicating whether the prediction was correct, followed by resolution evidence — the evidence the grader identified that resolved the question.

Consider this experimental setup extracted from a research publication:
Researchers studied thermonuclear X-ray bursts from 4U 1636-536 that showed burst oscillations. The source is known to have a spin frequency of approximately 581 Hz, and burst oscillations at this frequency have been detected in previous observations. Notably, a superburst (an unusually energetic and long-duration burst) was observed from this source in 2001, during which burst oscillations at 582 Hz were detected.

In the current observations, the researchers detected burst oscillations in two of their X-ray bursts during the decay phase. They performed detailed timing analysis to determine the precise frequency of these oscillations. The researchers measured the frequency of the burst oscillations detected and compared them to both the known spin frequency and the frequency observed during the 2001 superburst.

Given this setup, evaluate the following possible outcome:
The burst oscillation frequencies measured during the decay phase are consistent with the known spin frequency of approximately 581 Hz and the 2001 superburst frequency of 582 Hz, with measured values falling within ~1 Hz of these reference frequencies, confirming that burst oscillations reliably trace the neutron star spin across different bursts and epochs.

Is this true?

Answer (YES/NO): NO